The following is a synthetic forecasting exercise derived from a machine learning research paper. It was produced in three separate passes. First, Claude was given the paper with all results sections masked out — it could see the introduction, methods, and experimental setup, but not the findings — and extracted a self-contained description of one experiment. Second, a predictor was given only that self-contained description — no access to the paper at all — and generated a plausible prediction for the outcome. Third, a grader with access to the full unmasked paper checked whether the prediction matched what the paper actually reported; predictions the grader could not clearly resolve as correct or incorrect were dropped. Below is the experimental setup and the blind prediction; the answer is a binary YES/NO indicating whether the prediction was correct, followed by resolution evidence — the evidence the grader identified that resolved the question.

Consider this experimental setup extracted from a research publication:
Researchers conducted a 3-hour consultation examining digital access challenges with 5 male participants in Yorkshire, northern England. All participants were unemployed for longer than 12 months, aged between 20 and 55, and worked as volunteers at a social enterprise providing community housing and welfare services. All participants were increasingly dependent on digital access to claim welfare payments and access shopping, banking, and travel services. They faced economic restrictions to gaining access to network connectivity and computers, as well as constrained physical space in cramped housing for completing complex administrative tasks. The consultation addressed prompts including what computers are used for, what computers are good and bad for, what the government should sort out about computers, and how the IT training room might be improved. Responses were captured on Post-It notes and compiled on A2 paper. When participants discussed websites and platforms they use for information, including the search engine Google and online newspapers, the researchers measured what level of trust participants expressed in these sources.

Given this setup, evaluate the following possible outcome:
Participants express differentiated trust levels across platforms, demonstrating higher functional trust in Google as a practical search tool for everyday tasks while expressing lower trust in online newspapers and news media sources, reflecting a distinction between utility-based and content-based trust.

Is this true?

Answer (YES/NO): NO